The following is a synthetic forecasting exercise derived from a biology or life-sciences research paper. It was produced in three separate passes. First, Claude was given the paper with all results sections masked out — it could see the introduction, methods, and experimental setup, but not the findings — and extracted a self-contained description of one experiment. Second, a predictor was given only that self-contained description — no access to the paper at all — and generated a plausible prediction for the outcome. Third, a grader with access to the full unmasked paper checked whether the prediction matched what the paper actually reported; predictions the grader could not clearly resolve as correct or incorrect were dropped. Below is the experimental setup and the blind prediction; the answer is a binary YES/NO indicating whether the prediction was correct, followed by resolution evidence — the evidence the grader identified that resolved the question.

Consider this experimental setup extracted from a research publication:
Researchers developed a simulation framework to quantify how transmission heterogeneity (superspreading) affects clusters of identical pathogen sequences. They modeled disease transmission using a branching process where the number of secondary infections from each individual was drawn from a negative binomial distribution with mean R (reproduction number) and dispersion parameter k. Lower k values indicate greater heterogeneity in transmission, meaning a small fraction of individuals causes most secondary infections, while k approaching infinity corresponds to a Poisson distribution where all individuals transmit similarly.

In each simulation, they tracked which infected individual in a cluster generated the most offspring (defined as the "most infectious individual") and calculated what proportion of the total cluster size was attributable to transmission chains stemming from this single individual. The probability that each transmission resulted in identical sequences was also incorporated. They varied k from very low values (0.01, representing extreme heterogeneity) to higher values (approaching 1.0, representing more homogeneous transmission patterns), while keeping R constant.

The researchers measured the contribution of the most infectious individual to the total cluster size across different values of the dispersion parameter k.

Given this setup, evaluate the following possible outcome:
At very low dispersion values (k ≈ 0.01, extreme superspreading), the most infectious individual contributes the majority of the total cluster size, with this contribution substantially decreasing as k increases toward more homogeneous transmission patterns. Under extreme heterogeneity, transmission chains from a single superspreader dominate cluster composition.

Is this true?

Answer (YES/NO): NO